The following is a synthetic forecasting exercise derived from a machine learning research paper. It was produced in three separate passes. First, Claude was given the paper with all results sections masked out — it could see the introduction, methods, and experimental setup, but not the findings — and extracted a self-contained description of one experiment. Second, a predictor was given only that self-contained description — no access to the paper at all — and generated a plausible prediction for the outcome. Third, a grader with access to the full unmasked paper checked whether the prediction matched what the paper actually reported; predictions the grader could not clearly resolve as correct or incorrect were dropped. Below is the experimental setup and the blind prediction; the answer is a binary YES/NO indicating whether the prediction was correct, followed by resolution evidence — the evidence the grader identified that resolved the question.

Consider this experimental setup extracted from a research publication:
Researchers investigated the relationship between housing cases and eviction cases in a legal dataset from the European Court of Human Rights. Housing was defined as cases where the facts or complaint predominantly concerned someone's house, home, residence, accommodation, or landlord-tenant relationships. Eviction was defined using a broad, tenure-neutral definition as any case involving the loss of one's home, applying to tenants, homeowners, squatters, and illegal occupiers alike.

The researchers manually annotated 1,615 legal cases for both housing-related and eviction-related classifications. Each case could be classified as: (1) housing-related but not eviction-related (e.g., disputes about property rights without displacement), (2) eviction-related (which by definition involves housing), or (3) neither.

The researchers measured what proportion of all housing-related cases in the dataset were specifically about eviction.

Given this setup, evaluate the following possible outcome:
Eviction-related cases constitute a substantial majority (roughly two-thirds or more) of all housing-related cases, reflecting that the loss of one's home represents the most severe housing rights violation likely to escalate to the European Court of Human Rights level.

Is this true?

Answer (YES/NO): YES